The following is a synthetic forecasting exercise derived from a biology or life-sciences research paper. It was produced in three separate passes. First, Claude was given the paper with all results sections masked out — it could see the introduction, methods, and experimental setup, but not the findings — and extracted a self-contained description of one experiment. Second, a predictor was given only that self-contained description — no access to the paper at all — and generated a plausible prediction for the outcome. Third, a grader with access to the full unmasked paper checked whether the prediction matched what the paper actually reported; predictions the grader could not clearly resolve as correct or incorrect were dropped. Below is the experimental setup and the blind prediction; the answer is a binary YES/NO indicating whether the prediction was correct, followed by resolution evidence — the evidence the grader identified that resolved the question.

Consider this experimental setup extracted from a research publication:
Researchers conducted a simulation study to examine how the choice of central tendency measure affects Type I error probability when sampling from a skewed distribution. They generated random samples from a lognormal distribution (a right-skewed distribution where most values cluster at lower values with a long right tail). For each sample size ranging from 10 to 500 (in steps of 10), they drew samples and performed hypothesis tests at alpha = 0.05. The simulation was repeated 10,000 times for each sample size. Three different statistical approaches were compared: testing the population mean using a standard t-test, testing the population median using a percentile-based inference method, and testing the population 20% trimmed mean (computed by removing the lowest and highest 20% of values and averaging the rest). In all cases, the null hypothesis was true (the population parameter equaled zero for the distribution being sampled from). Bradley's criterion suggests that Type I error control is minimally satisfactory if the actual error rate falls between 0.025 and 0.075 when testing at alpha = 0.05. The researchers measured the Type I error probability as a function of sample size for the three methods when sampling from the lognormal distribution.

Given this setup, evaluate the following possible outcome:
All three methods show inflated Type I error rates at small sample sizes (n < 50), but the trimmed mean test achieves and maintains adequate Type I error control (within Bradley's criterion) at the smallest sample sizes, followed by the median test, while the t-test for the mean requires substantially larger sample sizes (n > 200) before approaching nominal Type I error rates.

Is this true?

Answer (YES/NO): NO